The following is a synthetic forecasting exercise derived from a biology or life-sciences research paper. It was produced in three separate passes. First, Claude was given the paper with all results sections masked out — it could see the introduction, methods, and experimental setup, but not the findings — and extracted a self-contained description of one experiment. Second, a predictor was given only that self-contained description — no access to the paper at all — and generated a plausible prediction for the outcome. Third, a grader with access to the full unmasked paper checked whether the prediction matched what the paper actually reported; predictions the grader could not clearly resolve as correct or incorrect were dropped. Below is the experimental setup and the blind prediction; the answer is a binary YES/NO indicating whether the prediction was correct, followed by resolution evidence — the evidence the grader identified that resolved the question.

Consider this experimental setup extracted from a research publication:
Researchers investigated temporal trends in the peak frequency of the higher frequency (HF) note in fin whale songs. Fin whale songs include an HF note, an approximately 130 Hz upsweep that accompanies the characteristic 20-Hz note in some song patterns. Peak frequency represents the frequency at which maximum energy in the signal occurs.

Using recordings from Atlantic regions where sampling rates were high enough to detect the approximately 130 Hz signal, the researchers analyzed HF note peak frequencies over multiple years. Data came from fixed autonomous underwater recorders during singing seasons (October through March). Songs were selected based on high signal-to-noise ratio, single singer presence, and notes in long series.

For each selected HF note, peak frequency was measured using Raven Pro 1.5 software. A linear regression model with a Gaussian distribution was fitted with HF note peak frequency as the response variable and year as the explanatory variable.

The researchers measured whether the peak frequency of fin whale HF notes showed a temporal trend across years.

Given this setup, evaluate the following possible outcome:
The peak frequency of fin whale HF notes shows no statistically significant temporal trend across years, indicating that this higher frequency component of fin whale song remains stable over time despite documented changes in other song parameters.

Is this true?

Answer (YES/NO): NO